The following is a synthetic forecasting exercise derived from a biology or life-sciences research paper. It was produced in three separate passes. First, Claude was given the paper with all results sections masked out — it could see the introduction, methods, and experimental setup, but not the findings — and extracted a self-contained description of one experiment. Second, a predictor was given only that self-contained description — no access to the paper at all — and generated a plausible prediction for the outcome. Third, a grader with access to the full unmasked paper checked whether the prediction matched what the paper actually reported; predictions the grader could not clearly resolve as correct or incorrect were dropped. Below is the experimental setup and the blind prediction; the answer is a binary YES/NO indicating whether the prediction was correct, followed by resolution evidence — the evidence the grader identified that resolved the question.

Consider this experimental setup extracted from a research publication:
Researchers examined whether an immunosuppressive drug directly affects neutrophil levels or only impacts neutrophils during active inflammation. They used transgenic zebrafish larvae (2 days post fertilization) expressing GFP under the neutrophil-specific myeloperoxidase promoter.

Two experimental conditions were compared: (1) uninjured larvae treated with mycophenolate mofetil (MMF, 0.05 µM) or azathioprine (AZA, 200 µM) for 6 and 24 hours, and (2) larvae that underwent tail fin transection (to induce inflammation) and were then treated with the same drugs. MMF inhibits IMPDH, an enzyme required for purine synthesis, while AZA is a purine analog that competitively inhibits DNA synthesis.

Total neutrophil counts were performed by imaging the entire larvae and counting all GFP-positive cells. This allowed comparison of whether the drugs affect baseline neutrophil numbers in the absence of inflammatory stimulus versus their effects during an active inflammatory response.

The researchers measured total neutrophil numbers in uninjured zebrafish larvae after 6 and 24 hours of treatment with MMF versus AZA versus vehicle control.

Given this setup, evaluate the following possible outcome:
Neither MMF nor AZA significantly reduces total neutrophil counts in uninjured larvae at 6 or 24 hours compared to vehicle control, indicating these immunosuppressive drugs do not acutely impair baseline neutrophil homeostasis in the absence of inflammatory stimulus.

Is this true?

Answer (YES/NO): YES